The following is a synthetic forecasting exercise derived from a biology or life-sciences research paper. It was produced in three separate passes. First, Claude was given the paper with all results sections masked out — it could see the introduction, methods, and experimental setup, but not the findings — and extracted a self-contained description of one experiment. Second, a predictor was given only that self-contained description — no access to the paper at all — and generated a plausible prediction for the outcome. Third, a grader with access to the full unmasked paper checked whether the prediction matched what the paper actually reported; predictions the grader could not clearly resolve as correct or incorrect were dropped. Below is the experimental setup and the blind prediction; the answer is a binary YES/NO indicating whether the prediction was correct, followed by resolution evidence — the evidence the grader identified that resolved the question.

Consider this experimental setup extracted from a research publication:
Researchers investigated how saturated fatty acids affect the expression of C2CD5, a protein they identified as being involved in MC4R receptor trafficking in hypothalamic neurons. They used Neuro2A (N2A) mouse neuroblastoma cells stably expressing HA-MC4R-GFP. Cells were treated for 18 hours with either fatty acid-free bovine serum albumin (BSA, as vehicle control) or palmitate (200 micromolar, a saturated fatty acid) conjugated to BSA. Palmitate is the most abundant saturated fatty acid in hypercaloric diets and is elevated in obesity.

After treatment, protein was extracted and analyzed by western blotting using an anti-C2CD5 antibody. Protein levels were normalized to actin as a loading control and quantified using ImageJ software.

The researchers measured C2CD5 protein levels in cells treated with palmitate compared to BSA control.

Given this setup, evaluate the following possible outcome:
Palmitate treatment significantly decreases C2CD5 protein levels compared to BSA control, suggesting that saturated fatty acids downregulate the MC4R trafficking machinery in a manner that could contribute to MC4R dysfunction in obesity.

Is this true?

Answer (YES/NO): YES